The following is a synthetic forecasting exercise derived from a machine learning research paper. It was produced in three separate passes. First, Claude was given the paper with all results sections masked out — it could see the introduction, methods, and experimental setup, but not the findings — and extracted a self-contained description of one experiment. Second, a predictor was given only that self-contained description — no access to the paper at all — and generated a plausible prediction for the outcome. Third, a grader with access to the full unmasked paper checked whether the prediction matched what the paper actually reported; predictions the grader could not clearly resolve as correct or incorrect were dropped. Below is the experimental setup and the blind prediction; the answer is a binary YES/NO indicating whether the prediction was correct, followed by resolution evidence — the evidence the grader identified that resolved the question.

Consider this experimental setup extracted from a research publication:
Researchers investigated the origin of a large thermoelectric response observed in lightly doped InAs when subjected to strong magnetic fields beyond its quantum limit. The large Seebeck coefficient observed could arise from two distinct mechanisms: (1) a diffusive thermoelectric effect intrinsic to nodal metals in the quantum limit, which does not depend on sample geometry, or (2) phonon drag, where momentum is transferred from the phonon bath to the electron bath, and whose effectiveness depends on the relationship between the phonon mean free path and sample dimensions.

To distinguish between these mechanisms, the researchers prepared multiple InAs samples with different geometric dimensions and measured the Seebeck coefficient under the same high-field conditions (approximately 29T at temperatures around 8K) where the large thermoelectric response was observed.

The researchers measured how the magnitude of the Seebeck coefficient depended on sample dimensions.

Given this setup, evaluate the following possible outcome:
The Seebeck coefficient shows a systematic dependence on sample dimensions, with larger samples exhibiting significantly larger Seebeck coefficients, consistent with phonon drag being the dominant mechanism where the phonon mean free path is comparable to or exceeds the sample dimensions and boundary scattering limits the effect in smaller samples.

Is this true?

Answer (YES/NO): YES